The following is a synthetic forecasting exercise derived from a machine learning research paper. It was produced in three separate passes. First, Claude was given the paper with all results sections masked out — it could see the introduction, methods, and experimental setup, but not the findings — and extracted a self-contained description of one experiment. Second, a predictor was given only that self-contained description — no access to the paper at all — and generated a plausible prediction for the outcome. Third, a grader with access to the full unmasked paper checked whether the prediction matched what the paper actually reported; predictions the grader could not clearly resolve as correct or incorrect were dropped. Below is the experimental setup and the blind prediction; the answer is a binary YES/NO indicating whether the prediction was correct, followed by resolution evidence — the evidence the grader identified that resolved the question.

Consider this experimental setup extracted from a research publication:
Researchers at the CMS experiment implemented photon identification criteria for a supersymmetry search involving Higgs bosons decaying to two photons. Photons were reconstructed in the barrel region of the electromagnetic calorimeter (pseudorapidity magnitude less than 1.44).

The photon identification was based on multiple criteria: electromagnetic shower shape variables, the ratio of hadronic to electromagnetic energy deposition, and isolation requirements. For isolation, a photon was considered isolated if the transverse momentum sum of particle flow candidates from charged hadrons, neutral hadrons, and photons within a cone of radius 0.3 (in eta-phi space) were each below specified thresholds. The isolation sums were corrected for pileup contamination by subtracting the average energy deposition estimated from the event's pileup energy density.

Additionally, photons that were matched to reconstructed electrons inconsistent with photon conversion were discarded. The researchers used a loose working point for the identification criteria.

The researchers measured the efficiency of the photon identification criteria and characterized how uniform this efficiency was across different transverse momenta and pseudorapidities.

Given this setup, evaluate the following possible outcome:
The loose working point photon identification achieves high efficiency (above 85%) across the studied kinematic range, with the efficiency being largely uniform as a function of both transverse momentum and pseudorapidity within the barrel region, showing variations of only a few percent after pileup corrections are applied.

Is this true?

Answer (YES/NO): YES